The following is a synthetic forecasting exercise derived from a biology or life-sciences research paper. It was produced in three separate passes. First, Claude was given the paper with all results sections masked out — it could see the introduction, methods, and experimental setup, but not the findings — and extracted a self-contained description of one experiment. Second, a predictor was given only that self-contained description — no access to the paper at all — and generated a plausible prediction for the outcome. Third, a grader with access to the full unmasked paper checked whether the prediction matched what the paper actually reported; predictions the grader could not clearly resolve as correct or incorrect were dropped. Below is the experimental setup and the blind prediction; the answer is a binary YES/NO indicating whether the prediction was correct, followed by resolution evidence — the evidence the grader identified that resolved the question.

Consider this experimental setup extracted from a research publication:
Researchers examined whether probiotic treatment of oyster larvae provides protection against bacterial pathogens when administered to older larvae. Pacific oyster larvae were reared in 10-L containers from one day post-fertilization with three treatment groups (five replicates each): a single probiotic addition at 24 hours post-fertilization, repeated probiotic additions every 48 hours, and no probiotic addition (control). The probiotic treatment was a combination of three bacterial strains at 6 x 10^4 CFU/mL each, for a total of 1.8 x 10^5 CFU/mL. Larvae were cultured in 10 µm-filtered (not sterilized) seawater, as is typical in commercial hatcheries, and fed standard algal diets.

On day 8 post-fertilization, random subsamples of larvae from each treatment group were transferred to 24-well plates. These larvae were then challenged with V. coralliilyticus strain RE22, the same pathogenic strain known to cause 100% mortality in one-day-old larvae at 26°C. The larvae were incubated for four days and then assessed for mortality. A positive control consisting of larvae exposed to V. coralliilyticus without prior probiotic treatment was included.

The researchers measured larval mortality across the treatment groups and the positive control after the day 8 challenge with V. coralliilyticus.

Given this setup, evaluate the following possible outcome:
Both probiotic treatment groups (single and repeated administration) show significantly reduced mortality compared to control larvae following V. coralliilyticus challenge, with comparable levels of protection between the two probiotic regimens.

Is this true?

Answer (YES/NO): NO